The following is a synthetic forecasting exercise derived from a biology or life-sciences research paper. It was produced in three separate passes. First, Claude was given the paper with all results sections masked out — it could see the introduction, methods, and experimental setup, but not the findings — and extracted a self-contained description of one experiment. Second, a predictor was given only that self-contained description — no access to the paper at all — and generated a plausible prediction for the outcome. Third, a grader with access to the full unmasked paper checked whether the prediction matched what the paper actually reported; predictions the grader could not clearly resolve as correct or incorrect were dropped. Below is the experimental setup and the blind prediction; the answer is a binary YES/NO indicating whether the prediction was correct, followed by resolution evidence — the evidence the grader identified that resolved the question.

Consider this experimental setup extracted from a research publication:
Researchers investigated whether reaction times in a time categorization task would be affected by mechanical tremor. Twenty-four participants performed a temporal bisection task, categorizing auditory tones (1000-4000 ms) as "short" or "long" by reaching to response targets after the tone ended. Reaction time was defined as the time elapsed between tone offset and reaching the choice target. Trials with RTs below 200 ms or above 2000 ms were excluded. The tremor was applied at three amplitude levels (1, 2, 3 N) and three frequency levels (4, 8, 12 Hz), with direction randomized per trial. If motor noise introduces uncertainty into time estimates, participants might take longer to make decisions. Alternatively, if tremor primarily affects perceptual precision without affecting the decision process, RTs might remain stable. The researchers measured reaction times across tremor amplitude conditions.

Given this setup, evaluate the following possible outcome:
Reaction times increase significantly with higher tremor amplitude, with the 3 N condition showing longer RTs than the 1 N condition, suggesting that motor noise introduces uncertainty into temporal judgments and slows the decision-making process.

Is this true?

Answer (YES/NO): NO